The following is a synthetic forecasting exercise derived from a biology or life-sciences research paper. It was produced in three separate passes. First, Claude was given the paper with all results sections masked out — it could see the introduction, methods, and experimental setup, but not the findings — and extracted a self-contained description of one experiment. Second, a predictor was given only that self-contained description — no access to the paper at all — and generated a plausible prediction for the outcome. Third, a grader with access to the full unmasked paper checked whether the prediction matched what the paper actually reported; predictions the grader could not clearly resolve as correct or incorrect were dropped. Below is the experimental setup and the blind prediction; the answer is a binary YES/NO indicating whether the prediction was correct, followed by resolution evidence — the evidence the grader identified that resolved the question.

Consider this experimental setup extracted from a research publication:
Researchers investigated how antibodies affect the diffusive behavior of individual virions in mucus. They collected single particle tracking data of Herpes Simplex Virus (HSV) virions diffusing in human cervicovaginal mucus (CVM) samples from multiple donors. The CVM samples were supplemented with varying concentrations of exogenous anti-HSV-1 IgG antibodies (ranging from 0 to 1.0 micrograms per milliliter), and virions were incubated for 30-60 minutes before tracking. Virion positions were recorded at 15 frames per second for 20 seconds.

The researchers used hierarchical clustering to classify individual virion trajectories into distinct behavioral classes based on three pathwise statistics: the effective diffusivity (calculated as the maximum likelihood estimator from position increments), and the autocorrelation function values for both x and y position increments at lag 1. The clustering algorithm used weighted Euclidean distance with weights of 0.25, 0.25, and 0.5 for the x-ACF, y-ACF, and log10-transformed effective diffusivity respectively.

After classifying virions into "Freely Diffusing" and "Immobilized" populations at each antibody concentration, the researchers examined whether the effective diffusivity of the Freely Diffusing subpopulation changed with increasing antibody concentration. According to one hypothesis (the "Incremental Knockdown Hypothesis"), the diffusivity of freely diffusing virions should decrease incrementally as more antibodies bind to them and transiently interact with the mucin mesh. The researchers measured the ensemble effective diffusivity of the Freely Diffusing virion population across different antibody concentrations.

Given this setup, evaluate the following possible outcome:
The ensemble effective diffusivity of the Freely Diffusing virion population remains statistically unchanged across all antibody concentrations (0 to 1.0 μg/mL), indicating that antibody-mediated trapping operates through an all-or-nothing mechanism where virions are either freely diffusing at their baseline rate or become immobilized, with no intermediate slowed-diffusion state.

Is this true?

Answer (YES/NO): YES